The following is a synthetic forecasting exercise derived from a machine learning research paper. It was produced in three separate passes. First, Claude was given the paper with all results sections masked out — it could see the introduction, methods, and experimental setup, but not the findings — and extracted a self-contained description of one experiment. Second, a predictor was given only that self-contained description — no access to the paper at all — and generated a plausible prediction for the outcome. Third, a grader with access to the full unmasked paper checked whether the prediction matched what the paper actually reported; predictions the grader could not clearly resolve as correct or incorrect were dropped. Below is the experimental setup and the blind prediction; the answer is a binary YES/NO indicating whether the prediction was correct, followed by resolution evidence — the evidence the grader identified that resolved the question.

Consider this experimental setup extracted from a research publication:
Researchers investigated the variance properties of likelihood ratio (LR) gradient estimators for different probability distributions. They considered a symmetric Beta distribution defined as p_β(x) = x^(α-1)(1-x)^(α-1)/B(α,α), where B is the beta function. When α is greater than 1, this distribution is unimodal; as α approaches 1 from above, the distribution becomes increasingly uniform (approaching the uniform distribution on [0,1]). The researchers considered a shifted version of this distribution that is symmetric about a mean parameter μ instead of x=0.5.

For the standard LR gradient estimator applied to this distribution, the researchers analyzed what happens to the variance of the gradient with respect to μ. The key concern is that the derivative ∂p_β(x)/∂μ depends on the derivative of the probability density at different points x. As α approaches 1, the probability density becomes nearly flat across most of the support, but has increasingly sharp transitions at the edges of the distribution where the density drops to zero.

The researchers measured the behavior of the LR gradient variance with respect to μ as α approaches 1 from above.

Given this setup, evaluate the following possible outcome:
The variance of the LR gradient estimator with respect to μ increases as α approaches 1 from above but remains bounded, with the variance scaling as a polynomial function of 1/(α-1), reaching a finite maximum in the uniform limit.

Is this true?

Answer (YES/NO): NO